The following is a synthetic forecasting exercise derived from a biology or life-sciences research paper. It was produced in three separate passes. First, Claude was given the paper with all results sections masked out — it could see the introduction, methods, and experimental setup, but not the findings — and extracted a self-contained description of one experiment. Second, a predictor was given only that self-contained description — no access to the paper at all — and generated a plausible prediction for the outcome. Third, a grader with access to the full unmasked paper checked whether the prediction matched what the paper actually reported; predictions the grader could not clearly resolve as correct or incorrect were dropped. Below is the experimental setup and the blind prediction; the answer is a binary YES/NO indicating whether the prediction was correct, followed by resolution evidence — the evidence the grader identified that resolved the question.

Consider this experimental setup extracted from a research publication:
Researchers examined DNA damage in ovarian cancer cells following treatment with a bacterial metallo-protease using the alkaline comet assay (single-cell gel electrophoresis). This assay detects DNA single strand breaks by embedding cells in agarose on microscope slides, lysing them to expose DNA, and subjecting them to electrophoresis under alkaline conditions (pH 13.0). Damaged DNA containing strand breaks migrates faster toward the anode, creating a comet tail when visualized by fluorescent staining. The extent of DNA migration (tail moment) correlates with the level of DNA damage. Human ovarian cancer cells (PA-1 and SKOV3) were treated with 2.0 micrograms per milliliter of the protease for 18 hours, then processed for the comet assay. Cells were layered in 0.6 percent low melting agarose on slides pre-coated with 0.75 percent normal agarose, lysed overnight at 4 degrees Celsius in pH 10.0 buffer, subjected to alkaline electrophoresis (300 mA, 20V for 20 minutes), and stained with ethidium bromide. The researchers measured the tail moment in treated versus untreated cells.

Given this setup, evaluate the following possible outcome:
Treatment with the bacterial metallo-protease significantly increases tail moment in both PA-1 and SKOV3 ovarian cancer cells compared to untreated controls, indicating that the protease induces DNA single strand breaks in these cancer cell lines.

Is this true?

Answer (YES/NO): YES